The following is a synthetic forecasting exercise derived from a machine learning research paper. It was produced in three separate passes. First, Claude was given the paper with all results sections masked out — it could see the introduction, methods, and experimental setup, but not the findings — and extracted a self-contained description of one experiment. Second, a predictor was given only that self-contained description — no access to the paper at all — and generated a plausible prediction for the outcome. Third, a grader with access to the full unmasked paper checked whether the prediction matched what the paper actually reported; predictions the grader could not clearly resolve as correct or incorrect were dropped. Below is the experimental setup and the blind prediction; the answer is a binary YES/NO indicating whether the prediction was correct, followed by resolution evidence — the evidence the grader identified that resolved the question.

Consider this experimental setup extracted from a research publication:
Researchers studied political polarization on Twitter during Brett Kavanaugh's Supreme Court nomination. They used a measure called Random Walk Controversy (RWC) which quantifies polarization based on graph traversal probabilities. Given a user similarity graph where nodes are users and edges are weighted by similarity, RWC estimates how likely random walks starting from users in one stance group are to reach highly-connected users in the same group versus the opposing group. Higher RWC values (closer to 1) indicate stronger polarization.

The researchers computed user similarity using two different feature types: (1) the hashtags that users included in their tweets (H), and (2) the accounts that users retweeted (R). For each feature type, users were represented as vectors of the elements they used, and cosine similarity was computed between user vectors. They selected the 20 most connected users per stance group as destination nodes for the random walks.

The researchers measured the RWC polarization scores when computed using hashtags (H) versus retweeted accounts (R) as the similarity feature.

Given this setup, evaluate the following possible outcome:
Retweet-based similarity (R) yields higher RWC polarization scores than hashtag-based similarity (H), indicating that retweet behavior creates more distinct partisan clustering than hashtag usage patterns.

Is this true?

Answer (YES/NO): YES